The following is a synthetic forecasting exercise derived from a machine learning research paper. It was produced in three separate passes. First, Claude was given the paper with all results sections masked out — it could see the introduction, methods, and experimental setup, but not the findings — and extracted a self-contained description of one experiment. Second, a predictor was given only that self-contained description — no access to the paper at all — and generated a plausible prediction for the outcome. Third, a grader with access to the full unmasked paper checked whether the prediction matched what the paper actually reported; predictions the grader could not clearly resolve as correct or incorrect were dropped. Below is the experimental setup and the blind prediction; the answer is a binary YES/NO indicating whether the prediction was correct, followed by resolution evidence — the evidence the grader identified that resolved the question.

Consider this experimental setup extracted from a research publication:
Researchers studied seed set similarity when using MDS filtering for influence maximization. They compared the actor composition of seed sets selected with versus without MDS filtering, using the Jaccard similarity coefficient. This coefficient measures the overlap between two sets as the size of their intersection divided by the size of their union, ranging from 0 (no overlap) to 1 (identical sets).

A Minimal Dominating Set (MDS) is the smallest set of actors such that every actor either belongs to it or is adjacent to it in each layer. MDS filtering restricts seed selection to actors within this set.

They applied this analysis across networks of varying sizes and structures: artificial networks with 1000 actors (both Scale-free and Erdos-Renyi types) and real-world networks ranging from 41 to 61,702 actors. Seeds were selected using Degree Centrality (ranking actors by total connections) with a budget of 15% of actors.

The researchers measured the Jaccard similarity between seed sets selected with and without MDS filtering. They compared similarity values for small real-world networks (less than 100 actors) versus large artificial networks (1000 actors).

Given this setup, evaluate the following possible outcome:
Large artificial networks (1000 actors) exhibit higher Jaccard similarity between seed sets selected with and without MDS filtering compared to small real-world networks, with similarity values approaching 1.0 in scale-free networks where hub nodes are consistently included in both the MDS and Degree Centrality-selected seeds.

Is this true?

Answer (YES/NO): NO